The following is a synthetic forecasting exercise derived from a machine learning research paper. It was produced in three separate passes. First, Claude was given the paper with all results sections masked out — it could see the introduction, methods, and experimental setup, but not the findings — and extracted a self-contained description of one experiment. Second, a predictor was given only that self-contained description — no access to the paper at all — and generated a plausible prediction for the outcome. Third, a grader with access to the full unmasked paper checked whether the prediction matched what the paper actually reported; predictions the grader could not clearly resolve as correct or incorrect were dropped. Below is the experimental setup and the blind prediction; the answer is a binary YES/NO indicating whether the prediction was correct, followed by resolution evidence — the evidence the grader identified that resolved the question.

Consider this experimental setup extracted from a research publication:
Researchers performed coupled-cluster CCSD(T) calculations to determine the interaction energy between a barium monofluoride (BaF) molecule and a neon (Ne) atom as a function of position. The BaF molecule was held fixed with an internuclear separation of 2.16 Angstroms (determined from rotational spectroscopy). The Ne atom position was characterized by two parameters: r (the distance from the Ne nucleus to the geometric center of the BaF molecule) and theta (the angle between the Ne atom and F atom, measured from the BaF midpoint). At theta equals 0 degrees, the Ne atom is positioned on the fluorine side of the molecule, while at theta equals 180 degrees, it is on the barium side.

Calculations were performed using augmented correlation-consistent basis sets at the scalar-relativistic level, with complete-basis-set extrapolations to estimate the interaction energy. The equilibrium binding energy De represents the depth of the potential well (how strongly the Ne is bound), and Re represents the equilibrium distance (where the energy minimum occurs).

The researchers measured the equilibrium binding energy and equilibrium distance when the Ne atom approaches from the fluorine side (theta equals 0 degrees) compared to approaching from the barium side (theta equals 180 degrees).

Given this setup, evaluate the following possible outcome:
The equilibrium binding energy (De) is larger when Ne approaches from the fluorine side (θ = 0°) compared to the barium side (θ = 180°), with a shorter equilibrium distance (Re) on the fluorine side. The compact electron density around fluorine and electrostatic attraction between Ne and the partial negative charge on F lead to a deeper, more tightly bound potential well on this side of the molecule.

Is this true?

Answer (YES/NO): YES